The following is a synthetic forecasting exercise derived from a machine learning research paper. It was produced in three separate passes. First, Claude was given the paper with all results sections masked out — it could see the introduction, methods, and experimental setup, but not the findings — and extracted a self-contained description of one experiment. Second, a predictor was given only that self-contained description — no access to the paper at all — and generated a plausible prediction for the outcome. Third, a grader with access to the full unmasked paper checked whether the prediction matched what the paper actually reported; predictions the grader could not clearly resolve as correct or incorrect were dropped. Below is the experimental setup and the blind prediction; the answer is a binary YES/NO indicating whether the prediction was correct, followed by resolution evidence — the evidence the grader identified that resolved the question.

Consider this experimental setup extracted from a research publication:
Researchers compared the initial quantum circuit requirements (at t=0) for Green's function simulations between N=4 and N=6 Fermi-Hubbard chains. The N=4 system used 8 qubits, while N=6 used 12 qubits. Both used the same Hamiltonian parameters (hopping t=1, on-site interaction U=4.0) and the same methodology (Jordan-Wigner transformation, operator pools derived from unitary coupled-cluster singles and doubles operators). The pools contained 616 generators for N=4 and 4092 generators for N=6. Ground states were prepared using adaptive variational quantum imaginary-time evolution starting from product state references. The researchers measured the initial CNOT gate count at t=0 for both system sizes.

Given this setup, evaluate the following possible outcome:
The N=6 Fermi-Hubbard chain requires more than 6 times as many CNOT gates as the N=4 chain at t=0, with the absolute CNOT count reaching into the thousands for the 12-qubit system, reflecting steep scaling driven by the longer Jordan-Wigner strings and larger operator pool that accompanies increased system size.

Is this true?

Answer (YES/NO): YES